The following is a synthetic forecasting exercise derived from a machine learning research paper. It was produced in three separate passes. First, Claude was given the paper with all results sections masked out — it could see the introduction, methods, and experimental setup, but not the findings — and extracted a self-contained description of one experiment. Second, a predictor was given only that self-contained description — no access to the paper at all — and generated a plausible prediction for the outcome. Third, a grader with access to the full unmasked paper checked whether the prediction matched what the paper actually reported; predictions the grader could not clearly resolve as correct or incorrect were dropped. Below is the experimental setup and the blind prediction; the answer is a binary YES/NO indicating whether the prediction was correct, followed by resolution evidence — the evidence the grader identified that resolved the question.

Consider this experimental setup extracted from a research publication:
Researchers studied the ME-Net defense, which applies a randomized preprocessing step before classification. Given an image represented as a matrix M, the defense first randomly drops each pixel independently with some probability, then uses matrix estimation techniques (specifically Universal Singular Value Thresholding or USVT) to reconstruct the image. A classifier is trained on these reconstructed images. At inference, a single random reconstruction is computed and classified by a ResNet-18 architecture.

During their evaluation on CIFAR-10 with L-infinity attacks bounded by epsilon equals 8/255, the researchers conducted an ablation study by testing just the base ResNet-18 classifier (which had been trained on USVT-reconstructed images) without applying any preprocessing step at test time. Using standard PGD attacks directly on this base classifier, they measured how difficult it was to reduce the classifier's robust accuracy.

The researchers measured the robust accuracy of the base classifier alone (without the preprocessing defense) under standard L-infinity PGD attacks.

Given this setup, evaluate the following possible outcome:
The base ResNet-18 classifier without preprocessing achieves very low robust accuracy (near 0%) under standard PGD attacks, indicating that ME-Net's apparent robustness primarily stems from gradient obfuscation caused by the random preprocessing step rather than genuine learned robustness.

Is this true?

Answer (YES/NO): NO